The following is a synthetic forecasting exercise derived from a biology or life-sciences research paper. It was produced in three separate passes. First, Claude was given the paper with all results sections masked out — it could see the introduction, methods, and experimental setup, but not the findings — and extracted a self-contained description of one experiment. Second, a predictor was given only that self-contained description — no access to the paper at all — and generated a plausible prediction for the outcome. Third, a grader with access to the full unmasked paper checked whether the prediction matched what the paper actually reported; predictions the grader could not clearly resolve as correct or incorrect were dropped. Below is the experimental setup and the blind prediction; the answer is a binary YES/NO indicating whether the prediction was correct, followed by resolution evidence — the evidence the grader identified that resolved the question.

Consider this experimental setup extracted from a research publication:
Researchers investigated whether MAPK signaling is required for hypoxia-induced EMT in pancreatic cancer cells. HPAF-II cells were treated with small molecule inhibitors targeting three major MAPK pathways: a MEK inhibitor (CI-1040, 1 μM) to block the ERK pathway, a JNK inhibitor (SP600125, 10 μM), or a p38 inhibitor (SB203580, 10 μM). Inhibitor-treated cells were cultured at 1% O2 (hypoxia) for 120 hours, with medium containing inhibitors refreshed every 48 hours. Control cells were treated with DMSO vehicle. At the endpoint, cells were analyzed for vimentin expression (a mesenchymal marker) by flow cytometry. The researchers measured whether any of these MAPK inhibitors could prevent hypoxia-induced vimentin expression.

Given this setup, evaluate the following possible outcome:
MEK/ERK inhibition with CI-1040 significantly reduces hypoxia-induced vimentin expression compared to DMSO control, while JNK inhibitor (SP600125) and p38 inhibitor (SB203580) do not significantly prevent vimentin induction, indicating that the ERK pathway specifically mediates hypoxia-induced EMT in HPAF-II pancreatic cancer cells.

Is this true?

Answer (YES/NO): NO